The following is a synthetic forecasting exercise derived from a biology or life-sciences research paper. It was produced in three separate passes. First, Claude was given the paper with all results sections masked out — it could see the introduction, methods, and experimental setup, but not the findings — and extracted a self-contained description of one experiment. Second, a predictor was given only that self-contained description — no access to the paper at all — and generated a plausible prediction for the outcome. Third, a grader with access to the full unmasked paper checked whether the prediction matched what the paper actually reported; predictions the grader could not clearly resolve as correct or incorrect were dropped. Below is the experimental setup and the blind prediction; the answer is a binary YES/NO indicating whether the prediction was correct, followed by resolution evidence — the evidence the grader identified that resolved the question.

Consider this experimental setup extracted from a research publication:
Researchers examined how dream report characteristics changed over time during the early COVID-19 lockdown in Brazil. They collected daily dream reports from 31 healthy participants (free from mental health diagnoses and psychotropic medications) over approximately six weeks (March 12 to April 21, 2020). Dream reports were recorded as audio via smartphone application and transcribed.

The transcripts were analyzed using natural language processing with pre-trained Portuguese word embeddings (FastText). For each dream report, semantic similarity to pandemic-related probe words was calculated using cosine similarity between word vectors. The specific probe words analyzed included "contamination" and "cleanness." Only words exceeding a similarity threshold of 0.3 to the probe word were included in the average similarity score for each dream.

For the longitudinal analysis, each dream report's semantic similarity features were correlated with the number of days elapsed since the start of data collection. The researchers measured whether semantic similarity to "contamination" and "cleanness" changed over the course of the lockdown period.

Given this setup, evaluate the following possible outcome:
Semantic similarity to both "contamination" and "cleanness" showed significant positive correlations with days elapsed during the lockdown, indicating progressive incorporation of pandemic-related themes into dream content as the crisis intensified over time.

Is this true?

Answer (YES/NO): NO